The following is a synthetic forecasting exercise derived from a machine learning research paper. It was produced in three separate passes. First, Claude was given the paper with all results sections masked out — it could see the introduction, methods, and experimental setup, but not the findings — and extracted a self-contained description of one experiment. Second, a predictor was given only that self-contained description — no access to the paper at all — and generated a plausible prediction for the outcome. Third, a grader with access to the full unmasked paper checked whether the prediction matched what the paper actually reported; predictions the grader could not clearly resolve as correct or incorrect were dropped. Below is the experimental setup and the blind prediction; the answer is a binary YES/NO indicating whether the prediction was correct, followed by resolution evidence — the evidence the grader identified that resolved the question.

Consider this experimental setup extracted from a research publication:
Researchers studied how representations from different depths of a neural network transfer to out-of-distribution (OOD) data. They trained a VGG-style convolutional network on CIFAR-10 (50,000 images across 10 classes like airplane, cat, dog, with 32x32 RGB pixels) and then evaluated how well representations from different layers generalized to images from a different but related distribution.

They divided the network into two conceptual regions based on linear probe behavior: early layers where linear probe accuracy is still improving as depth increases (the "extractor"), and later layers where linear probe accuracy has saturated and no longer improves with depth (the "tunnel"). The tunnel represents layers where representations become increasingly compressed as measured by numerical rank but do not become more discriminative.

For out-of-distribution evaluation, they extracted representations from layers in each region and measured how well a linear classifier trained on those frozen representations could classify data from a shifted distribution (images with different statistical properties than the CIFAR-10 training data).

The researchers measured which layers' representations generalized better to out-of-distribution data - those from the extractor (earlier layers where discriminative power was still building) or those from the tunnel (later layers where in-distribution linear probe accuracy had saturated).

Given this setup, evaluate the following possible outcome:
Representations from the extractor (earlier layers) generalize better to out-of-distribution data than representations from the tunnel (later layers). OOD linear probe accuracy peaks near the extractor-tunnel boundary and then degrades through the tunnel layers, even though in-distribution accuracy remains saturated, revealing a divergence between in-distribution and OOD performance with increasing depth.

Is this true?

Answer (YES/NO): YES